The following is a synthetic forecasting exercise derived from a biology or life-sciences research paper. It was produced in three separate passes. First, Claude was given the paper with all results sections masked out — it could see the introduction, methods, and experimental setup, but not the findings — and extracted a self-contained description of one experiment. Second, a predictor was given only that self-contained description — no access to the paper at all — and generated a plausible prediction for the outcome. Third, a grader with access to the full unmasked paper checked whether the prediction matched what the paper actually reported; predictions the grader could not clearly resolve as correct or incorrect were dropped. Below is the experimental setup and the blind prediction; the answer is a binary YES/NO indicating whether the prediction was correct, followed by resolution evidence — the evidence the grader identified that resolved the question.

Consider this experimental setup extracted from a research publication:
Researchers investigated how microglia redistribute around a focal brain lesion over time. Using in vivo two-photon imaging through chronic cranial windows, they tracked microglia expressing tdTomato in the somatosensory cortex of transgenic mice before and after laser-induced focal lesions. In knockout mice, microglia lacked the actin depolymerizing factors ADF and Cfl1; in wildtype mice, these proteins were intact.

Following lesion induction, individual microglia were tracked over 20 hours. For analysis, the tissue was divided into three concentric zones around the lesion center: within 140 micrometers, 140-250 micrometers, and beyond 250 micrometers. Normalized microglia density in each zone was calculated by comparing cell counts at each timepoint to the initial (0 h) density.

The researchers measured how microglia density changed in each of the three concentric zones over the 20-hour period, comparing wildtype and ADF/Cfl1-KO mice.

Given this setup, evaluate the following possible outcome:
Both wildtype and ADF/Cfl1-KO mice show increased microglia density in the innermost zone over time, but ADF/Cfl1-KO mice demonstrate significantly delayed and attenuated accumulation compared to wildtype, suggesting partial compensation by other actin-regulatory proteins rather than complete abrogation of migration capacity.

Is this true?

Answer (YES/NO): NO